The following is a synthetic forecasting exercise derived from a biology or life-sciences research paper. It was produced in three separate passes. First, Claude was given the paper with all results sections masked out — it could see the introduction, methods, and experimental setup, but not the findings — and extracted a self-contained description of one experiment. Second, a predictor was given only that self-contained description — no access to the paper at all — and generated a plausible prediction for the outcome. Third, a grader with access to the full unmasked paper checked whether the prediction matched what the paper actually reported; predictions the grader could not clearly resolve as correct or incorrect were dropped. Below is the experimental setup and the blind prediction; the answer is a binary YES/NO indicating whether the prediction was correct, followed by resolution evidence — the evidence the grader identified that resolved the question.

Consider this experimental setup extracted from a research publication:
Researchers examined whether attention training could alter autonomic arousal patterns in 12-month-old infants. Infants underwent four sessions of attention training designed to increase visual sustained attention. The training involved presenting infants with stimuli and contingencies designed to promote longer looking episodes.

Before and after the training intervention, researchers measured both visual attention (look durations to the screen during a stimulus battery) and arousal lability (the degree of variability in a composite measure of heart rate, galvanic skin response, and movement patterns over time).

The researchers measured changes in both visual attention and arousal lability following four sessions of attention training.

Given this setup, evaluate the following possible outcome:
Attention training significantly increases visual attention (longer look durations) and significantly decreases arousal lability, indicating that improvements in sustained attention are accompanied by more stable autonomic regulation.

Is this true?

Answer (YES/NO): NO